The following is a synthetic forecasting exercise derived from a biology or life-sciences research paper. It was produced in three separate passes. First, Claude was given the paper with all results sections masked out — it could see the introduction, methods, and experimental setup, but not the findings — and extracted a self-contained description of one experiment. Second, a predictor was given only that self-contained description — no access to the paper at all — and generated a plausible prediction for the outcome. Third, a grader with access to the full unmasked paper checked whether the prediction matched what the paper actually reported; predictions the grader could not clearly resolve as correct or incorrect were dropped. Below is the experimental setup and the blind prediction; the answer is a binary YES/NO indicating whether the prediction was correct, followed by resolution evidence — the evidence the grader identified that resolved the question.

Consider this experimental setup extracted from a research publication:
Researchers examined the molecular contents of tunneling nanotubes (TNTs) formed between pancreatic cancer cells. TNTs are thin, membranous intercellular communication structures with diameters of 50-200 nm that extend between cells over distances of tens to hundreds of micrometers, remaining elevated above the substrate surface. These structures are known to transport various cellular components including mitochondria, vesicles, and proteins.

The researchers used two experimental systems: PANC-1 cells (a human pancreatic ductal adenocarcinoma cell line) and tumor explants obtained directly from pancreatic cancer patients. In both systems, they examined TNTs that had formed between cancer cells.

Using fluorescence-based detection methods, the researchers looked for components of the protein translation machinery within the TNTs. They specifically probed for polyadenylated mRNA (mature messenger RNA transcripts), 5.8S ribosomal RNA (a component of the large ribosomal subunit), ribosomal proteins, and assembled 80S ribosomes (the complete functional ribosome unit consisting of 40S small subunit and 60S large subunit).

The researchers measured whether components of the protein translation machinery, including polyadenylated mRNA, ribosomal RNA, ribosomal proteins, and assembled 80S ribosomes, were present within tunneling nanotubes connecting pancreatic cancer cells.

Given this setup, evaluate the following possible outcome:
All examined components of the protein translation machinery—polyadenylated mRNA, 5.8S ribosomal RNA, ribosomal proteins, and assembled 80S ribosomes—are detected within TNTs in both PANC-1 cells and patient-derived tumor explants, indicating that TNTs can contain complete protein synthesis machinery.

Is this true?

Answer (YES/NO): YES